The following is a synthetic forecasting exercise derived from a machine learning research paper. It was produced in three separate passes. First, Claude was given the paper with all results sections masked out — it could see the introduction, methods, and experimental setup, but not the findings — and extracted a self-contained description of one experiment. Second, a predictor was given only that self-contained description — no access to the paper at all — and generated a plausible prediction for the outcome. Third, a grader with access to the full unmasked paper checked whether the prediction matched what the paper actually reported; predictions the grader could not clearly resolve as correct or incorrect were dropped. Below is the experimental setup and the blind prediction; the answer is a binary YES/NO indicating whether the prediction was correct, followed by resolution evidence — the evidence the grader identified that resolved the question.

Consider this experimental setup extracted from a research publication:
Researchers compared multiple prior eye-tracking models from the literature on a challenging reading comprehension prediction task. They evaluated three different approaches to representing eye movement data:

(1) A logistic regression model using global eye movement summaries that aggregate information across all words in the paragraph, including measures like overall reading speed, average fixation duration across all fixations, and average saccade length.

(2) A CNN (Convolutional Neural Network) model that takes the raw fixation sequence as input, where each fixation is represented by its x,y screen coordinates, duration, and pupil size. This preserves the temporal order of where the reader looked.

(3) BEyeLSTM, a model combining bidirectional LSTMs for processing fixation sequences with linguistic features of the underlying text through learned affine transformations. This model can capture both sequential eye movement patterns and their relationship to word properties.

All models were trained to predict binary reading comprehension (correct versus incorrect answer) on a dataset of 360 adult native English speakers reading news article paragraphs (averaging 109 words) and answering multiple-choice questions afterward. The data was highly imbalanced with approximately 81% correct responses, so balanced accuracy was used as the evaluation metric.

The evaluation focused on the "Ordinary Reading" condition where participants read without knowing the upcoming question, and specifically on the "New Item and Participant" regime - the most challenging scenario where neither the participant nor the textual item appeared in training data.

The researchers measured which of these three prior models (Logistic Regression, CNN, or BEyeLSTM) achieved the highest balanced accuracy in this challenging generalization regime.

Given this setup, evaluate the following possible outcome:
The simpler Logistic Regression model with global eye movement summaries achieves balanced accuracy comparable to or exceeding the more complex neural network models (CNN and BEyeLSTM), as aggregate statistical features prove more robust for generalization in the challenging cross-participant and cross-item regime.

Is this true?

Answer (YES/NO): YES